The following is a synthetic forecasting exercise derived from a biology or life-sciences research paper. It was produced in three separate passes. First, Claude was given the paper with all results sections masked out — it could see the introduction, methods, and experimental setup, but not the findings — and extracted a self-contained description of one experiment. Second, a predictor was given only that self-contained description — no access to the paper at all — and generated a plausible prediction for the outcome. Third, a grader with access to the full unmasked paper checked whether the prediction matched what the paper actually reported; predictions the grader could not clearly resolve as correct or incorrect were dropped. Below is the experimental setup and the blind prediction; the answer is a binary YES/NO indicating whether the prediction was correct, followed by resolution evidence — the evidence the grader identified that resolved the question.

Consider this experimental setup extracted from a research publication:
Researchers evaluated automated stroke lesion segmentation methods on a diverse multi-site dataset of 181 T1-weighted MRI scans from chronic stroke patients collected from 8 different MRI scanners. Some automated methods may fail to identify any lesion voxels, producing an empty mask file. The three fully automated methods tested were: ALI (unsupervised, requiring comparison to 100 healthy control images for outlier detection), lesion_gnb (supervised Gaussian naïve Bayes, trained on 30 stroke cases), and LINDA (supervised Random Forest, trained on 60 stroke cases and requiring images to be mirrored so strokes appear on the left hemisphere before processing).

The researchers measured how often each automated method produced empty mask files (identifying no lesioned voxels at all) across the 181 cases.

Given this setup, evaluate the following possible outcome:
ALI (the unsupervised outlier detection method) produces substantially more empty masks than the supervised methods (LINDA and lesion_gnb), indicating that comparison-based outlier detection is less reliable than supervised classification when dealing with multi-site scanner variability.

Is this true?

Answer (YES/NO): NO